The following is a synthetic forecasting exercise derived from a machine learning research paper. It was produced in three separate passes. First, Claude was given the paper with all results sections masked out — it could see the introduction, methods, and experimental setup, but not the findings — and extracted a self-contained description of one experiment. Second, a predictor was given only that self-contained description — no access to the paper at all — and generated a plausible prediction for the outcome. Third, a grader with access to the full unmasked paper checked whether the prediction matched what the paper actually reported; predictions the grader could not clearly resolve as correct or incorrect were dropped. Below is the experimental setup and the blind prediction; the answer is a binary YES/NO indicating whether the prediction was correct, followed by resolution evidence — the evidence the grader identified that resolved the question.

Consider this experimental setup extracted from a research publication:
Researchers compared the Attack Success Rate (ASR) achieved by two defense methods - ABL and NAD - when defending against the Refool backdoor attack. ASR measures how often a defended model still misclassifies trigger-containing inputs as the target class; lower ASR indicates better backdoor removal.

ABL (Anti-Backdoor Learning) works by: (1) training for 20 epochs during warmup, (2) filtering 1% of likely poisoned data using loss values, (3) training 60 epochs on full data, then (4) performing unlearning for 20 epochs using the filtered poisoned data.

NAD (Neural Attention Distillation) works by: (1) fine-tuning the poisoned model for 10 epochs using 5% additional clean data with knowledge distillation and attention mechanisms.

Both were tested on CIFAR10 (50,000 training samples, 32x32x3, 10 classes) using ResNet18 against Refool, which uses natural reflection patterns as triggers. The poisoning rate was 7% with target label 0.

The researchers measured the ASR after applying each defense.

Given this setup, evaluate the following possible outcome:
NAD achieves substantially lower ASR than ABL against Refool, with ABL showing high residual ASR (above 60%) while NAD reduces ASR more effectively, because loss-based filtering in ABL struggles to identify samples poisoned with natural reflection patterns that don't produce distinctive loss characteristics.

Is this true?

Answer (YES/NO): NO